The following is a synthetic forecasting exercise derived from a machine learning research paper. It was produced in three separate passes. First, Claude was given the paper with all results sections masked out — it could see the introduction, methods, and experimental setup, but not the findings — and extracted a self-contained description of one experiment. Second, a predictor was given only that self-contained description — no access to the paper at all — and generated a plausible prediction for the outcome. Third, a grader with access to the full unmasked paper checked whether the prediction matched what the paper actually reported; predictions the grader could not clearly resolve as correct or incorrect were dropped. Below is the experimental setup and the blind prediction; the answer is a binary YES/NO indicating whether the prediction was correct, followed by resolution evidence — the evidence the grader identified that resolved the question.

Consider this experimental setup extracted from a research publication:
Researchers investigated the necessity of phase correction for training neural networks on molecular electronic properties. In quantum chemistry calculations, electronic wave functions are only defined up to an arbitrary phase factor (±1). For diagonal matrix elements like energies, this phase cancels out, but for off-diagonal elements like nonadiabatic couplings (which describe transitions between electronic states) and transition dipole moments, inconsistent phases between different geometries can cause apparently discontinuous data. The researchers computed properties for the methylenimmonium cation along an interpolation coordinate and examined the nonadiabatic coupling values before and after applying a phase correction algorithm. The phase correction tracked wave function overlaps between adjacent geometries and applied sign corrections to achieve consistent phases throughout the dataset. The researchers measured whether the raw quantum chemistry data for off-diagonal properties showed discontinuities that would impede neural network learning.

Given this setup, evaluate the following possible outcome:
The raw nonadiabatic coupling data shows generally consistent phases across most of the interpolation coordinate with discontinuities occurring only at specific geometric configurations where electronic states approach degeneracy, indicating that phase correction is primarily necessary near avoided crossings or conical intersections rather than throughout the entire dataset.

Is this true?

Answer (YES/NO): NO